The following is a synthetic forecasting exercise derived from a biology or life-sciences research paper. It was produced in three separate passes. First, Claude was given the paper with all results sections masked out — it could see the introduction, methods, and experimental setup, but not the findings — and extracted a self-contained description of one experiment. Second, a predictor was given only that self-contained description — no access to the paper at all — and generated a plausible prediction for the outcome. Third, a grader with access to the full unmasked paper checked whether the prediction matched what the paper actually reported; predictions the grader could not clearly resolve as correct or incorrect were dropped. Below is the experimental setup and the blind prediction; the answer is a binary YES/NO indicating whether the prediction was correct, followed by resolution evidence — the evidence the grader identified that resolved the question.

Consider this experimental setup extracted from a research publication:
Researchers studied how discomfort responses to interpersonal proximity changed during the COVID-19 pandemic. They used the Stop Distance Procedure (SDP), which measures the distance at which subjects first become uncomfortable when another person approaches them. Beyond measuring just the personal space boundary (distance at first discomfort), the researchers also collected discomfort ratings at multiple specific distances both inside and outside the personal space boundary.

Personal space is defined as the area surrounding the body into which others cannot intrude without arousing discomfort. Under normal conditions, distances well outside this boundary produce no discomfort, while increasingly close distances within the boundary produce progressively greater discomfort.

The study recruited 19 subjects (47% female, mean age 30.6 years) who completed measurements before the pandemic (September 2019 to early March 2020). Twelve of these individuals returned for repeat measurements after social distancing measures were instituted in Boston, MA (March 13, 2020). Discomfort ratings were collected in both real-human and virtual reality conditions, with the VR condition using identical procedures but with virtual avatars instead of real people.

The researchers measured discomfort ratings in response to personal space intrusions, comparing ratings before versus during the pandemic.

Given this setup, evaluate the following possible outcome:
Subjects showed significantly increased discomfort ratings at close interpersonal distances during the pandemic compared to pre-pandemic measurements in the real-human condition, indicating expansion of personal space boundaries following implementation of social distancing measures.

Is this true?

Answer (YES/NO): YES